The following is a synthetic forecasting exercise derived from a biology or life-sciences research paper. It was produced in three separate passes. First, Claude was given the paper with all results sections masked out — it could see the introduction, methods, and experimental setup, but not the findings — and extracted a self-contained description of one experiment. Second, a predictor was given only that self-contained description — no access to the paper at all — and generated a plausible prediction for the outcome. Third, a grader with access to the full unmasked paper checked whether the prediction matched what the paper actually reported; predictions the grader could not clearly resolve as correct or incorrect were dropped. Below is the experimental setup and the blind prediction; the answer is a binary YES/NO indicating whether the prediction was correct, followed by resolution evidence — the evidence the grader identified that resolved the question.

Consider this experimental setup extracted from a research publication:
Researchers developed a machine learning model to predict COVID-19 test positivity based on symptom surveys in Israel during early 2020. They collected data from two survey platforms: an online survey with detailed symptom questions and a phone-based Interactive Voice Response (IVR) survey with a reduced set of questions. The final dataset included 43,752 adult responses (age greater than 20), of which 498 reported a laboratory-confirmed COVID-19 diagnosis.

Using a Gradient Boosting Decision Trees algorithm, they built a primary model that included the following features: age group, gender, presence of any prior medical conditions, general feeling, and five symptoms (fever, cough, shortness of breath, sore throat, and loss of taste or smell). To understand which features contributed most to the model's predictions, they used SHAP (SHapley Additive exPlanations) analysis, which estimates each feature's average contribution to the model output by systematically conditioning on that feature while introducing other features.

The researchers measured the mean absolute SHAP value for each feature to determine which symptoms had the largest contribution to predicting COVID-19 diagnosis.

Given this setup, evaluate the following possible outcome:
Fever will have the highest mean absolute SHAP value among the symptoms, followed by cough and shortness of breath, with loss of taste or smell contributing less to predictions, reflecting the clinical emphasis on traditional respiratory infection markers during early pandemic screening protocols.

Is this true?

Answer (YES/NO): NO